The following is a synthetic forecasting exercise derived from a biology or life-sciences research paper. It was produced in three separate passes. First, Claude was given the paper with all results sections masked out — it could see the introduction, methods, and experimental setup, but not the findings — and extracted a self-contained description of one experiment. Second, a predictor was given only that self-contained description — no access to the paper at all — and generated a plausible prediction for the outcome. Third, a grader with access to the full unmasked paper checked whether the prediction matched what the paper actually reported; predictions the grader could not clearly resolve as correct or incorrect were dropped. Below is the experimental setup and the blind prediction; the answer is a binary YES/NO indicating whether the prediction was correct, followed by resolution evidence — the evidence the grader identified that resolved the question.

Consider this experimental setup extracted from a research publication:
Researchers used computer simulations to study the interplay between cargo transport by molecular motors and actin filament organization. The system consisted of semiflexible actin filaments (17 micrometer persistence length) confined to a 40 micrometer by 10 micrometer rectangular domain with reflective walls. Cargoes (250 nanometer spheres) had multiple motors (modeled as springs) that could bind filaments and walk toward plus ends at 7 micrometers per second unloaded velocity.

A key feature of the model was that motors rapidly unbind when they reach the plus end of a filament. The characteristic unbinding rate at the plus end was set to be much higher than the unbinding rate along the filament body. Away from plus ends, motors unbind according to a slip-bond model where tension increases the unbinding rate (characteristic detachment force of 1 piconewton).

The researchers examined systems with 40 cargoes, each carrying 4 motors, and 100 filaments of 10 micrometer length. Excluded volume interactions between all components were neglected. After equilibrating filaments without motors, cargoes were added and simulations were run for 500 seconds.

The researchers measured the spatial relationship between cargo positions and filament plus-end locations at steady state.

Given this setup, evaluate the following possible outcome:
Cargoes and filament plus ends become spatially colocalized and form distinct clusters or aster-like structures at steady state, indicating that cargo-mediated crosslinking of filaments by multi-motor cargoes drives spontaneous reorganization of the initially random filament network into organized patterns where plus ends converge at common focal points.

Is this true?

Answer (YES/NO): NO